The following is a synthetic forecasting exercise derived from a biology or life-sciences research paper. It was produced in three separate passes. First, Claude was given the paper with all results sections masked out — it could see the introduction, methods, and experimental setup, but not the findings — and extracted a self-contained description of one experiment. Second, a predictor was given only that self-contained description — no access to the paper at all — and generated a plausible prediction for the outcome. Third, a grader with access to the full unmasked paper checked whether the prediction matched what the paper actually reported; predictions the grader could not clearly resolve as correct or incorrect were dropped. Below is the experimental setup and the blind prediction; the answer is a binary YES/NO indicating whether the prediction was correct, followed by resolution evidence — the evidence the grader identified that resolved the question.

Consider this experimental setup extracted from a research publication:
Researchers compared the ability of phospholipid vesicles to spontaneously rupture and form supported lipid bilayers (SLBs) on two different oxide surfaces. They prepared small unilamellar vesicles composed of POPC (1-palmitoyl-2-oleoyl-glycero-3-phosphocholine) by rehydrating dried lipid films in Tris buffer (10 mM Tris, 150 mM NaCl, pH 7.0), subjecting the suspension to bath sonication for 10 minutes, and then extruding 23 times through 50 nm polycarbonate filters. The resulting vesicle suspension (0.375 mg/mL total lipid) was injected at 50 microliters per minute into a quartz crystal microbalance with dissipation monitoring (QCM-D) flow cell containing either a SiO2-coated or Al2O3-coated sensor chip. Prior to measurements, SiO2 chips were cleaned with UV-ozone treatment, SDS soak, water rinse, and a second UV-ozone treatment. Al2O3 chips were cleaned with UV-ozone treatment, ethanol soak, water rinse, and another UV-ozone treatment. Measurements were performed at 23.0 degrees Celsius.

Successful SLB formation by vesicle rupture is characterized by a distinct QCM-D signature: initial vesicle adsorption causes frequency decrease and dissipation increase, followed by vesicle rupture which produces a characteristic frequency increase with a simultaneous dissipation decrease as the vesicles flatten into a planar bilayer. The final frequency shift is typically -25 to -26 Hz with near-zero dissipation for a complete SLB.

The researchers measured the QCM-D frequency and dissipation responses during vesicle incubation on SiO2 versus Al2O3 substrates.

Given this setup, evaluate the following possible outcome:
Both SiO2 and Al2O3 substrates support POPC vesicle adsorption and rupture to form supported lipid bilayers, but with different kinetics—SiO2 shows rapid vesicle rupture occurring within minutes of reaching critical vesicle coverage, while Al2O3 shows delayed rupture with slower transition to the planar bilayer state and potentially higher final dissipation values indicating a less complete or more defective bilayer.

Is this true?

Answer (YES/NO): NO